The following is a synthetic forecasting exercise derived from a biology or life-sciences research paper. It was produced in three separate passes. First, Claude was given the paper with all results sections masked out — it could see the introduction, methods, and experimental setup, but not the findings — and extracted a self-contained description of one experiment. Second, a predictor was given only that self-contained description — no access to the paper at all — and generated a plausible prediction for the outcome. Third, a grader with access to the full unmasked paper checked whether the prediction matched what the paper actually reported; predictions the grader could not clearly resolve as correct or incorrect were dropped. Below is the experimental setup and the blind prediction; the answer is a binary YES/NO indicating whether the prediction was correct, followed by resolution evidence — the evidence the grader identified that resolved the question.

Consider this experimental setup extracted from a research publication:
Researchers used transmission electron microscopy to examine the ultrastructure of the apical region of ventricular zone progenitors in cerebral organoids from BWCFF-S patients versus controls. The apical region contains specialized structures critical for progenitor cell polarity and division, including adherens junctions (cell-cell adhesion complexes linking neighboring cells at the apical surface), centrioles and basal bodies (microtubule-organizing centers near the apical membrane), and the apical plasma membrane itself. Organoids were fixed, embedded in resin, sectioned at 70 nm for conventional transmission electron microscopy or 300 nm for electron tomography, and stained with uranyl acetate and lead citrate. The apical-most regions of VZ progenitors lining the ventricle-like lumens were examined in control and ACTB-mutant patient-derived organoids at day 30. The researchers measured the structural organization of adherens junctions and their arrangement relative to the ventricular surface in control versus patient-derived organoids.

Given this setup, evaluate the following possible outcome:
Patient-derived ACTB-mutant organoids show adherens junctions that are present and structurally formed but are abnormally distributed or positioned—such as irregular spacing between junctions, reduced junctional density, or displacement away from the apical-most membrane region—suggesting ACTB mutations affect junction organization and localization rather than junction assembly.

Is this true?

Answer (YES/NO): NO